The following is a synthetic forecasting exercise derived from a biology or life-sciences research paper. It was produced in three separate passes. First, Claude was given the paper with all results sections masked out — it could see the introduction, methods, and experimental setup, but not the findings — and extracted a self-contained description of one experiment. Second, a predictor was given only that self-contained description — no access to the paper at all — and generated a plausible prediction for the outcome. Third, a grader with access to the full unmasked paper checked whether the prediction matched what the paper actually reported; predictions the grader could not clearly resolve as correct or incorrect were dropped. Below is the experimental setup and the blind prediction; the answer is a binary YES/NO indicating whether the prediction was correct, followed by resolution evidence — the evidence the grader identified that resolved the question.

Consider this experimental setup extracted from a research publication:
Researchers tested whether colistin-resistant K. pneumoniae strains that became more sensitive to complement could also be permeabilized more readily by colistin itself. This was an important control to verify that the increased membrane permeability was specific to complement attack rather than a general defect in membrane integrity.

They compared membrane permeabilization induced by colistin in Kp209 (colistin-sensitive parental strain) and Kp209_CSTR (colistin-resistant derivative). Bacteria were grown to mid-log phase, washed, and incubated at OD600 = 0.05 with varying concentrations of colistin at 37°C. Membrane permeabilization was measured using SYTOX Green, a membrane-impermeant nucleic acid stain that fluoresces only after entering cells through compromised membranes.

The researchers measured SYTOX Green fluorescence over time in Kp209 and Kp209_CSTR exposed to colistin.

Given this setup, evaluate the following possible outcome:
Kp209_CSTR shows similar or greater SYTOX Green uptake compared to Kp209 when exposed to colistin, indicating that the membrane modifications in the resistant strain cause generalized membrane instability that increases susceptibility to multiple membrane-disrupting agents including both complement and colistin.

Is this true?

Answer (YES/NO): NO